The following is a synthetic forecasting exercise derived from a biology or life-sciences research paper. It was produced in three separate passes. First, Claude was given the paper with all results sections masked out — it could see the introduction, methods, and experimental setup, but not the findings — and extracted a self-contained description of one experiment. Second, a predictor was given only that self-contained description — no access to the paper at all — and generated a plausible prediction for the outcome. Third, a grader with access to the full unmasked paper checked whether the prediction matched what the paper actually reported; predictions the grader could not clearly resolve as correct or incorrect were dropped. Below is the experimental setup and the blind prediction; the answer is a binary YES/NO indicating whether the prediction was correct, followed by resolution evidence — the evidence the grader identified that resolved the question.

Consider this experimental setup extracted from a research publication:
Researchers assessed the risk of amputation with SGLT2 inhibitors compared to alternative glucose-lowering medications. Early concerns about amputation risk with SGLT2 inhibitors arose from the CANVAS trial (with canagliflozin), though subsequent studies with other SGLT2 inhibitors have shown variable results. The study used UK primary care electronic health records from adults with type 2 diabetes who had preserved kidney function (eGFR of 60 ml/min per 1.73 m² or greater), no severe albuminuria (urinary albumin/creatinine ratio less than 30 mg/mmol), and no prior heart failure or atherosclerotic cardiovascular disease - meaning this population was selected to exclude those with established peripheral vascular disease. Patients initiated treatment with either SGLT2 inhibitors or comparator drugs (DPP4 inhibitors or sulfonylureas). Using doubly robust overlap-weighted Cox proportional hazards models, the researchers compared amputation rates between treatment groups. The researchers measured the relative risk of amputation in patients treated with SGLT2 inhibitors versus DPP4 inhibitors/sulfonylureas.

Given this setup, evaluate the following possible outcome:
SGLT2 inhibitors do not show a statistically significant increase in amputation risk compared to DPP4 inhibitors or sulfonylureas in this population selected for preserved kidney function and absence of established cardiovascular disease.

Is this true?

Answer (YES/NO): YES